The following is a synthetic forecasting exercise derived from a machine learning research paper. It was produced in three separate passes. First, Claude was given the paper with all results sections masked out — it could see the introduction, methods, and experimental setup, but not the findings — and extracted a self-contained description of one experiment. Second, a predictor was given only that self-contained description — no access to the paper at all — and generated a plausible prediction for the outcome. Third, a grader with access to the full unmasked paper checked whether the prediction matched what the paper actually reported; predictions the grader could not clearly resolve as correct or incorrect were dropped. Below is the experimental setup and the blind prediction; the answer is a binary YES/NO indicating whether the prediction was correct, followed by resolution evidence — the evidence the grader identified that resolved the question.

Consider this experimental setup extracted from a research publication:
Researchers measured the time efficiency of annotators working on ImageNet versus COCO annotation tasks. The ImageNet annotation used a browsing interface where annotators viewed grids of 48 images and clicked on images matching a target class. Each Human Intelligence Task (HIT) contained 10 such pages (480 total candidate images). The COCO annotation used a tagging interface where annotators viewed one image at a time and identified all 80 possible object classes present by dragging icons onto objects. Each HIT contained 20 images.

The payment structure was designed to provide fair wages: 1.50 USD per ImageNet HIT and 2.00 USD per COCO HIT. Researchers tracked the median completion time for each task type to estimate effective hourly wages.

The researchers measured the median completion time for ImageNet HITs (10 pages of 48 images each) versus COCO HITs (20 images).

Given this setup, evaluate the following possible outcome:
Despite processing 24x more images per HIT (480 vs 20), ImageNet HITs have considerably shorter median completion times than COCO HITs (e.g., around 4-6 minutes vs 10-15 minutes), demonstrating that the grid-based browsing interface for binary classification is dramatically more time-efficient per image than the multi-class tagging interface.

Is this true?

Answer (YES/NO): NO